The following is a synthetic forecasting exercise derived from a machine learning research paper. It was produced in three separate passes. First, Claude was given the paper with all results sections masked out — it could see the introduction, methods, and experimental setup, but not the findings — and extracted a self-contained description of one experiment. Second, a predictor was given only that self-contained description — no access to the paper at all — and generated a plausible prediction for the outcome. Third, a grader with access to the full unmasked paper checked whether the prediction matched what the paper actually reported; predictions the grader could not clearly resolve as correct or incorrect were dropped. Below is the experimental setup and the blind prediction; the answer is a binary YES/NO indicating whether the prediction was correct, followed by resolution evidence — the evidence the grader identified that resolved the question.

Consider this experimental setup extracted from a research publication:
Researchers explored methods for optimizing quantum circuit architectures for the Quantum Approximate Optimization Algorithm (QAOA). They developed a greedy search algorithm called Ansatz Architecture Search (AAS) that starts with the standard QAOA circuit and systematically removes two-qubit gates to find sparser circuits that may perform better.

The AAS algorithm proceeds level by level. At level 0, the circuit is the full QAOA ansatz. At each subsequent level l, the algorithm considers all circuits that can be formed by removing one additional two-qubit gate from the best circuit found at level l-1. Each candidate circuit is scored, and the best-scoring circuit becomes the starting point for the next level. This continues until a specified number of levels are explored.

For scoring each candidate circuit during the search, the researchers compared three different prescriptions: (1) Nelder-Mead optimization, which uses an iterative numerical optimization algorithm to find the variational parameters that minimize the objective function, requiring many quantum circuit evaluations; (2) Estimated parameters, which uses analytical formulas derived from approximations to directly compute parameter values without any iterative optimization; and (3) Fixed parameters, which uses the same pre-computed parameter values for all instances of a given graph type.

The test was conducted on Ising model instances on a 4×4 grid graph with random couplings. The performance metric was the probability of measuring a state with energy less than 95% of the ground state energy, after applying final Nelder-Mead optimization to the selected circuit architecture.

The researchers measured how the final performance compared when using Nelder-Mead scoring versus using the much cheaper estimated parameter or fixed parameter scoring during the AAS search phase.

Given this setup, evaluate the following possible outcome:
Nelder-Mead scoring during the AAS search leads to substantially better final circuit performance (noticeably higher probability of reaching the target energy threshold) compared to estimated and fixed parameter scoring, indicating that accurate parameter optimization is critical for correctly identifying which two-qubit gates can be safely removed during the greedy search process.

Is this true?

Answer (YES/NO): NO